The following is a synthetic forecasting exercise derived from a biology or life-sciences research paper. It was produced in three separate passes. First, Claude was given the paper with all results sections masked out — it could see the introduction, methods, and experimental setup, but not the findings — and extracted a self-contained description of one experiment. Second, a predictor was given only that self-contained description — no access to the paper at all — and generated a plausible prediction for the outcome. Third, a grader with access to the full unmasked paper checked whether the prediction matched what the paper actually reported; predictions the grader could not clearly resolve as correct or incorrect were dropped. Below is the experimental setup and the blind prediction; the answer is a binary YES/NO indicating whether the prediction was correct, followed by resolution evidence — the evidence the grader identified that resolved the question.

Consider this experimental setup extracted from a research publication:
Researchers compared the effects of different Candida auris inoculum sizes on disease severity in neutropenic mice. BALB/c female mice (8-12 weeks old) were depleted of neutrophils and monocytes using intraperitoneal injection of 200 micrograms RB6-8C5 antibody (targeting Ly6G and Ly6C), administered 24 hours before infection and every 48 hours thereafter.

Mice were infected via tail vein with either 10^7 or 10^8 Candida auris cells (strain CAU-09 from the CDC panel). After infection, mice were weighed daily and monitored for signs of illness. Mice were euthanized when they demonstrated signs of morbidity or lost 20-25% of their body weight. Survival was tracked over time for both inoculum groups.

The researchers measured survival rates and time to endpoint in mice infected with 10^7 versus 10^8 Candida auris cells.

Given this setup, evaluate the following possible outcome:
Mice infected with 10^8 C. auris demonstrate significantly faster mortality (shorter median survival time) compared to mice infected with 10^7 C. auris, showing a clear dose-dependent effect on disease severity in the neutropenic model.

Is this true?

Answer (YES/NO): YES